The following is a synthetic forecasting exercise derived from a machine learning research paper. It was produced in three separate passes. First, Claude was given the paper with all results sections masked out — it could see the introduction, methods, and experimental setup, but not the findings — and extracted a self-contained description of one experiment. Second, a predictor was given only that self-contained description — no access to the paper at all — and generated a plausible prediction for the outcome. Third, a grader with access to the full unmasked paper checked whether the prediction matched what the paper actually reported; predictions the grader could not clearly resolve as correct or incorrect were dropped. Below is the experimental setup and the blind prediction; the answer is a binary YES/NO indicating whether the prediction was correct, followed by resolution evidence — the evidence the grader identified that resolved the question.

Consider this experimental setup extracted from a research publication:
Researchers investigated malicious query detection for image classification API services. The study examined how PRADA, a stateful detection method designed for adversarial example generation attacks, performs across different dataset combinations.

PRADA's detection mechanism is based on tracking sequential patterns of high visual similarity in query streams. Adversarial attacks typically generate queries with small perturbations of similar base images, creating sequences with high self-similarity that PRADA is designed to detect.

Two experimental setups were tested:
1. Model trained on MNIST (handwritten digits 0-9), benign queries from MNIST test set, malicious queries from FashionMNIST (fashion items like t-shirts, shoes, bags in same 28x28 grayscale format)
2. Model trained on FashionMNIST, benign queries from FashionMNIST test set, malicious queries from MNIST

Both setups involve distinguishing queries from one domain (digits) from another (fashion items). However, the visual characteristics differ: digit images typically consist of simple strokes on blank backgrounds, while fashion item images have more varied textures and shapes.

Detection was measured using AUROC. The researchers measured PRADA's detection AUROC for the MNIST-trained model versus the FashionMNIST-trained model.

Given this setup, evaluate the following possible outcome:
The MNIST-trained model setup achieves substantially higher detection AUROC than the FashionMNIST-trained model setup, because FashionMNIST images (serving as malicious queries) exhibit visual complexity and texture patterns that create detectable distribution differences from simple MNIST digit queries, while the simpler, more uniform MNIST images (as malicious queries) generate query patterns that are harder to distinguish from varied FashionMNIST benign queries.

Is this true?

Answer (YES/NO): YES